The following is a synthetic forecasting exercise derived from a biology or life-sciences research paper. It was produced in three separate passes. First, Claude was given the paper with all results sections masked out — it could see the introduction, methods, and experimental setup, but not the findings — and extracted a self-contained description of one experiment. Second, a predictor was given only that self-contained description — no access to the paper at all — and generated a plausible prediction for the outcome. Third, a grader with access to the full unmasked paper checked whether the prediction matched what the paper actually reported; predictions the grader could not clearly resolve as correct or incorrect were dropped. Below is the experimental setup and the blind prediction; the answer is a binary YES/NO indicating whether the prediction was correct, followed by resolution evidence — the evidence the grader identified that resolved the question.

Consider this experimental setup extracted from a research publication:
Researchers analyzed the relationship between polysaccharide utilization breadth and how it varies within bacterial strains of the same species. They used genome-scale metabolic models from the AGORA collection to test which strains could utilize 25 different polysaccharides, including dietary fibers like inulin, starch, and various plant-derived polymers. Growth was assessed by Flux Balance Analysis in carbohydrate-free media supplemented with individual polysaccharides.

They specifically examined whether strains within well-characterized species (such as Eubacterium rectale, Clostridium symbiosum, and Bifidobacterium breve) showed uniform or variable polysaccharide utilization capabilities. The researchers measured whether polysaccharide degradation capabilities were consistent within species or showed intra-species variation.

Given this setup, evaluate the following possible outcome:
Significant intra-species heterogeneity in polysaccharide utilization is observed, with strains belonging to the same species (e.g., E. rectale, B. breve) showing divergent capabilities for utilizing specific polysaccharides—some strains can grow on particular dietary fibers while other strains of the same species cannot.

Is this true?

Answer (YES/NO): YES